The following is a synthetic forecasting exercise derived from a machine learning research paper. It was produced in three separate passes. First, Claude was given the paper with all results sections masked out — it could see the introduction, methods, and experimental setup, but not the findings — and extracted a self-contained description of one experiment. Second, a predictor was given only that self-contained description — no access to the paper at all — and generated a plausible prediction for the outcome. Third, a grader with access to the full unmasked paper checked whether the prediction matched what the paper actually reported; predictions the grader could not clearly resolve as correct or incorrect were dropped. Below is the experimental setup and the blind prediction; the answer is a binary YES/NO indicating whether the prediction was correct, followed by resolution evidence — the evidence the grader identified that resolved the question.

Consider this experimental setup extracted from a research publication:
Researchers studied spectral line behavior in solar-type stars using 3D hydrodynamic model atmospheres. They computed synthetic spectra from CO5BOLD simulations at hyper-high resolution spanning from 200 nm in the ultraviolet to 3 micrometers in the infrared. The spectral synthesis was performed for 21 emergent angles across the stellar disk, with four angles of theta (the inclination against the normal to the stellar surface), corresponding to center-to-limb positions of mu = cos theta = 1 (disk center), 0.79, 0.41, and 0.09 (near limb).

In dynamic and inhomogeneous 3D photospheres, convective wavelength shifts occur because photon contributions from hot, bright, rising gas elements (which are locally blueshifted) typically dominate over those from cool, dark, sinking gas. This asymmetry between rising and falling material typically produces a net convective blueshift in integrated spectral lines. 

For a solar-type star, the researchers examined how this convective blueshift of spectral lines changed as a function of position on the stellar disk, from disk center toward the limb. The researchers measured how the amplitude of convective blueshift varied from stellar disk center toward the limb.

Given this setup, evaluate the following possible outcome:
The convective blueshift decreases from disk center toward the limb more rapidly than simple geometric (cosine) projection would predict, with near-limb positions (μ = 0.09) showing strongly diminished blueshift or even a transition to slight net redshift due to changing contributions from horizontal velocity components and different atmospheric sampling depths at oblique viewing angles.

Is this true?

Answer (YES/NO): YES